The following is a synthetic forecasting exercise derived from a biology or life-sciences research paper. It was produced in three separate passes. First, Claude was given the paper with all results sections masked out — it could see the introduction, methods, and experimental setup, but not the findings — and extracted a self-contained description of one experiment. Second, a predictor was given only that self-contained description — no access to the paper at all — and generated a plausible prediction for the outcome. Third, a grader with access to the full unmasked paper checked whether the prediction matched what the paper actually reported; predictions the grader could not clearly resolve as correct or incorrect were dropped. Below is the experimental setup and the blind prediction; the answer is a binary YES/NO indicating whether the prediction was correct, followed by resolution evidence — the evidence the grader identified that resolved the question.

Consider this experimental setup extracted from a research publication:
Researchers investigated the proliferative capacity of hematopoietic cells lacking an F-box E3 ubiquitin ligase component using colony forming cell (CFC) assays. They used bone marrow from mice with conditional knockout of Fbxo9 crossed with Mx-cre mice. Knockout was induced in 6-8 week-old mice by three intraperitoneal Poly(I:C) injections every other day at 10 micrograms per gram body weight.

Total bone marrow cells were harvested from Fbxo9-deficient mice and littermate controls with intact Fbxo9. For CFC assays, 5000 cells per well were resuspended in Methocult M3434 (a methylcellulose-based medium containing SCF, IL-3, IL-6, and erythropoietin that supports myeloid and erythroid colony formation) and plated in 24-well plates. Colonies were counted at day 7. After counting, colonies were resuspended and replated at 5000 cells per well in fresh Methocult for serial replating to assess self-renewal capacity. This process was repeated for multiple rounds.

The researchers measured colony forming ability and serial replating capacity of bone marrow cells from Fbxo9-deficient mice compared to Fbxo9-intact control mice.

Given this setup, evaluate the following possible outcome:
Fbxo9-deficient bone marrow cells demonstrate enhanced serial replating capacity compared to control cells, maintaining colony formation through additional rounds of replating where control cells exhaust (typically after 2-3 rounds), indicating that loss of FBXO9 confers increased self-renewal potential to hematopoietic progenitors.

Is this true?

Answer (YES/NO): NO